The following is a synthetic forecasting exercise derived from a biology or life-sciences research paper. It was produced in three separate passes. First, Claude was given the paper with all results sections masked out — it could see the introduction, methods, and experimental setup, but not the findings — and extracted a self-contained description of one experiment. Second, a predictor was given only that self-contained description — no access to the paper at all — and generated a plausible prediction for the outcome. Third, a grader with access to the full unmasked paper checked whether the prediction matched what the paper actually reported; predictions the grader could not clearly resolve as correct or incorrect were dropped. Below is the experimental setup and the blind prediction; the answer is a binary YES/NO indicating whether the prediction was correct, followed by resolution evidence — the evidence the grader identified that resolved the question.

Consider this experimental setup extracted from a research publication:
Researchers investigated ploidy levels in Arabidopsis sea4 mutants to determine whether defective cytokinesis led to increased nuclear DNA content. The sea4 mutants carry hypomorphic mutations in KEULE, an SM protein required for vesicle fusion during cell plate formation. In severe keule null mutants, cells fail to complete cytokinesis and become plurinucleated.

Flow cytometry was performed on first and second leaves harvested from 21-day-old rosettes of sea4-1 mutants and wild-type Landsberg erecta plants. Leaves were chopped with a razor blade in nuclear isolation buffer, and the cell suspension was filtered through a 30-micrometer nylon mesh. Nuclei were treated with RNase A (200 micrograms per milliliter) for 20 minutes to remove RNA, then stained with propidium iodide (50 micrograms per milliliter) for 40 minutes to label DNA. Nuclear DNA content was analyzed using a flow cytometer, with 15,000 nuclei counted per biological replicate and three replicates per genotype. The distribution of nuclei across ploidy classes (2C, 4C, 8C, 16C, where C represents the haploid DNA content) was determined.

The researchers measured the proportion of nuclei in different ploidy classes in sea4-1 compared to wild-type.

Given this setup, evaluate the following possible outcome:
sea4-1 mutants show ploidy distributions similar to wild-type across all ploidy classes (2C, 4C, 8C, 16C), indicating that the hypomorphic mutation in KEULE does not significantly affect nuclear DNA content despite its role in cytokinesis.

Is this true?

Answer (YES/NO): NO